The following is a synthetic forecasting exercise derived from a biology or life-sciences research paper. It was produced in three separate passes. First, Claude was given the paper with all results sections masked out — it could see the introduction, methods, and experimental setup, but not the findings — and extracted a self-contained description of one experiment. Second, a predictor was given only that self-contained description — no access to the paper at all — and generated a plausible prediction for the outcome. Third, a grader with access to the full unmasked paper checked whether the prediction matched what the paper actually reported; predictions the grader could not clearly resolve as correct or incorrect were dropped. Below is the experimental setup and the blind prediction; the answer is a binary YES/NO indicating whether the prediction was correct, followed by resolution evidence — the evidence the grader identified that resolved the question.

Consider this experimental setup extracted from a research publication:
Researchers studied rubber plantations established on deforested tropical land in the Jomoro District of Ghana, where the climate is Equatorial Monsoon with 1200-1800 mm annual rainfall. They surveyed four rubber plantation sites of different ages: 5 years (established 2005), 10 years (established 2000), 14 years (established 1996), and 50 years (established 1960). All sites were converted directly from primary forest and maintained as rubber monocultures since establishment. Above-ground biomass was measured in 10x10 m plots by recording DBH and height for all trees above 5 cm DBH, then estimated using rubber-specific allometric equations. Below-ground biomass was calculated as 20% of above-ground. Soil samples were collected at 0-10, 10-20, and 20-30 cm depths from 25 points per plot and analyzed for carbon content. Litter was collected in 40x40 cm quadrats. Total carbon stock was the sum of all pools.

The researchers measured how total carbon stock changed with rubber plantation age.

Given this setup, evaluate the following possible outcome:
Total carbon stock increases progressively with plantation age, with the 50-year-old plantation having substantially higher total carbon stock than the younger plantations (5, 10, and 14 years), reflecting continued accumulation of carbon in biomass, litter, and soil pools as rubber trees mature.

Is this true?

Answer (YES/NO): NO